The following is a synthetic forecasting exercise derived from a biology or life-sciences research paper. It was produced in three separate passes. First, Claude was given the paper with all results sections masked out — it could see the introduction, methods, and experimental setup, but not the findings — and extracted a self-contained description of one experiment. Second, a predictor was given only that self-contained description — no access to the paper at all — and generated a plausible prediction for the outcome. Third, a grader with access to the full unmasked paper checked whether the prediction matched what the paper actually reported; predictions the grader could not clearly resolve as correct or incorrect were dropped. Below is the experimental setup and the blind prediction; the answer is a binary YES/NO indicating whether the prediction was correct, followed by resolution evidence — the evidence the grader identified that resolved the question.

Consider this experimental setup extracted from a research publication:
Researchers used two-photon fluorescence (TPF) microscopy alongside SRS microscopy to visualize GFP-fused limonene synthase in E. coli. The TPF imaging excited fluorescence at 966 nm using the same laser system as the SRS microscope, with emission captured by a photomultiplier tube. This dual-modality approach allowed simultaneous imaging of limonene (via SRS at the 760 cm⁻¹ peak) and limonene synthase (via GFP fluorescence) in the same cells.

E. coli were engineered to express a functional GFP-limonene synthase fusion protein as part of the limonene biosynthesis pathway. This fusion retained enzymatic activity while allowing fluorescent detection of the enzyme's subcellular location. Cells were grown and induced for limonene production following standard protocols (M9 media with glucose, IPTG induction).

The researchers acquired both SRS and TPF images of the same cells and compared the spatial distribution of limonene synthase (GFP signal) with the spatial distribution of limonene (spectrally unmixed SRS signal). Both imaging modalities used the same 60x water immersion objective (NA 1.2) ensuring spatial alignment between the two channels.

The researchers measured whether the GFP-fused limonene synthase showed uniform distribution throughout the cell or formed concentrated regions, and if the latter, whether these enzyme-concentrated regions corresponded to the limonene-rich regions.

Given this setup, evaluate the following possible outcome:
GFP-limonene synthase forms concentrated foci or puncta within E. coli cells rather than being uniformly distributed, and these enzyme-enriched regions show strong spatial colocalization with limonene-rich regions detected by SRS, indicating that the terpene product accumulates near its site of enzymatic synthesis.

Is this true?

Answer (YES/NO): YES